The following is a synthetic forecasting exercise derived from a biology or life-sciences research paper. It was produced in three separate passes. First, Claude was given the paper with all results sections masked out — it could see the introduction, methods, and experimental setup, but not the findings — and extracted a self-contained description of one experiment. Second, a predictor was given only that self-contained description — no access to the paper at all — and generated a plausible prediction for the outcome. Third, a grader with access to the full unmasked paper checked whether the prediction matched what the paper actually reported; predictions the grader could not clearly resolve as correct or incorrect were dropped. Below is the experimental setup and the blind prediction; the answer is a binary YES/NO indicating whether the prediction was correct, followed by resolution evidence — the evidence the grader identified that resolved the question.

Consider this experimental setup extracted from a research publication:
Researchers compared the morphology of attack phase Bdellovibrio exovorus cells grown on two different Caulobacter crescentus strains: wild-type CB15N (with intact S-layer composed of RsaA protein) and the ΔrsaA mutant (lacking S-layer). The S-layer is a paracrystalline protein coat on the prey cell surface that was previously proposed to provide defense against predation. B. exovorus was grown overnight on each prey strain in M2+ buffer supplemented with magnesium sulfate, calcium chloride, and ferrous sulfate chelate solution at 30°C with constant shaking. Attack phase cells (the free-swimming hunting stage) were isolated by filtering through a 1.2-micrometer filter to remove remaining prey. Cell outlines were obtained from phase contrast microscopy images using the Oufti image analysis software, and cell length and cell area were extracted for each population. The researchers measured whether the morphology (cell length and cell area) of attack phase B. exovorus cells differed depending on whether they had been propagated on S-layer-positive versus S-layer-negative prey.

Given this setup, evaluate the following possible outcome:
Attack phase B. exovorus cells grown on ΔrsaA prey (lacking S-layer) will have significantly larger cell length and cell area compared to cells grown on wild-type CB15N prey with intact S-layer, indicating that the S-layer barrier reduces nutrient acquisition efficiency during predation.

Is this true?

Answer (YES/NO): NO